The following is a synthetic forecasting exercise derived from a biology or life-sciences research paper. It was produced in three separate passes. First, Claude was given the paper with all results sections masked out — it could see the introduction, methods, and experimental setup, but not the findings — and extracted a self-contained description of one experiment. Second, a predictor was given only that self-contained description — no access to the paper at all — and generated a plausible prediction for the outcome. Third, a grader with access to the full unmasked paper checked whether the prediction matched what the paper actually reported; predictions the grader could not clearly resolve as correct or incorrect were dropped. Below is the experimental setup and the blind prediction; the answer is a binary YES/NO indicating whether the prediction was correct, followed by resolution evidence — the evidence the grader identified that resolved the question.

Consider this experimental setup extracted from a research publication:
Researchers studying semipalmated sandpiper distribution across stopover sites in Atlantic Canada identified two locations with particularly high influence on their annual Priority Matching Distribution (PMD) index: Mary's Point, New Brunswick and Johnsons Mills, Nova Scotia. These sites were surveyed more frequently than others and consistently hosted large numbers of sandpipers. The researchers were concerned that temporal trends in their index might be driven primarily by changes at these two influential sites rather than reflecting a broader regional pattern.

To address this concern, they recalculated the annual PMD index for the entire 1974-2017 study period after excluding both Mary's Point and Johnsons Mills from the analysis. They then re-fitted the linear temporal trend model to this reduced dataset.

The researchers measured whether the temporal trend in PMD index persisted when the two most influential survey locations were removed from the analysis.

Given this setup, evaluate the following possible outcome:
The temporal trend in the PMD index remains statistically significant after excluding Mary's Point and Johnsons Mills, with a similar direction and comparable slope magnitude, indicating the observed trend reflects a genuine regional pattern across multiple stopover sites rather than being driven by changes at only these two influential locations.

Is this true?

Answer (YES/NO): YES